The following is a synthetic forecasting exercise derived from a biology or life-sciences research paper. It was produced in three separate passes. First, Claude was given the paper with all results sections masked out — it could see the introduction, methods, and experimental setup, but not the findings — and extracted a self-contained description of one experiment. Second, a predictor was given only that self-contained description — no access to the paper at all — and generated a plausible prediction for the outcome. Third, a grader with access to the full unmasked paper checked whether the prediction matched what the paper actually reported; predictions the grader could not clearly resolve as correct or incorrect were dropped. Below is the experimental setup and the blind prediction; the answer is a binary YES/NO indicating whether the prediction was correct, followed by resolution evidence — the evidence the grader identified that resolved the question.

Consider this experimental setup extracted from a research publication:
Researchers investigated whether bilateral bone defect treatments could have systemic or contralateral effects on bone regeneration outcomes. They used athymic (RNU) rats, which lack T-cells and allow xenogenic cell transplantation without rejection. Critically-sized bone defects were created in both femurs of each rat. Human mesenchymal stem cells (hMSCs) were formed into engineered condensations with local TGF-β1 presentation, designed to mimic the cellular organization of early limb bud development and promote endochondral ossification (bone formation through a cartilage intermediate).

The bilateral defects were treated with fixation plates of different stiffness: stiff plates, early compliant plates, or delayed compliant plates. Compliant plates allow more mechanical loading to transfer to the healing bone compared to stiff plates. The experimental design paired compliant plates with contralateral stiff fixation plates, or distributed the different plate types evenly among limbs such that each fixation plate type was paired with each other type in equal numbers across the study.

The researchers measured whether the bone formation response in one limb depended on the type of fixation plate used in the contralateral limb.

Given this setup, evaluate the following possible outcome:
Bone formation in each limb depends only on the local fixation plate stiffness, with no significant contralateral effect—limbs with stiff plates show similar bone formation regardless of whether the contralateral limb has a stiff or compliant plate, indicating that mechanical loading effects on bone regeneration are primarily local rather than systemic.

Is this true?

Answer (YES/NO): YES